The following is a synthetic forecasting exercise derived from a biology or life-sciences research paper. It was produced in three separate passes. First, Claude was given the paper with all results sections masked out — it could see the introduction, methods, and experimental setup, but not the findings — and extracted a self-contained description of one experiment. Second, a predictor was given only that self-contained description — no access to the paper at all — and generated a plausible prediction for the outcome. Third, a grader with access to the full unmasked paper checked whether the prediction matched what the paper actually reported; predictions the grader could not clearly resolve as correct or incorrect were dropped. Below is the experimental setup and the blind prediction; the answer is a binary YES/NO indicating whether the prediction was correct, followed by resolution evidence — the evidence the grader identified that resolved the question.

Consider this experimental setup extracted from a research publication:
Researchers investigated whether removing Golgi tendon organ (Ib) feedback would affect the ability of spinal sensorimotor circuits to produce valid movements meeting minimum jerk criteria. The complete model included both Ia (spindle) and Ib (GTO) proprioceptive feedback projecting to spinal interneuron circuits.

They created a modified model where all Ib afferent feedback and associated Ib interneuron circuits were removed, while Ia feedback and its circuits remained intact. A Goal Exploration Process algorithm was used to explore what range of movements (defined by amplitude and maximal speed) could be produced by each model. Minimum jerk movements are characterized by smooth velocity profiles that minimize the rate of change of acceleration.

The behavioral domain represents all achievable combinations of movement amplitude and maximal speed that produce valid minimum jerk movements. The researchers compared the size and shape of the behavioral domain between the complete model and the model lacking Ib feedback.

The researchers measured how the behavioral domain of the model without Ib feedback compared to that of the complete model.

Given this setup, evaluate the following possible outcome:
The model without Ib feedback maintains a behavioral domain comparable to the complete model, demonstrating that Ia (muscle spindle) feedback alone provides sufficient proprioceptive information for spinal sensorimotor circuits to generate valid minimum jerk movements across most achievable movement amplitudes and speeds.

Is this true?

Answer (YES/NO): YES